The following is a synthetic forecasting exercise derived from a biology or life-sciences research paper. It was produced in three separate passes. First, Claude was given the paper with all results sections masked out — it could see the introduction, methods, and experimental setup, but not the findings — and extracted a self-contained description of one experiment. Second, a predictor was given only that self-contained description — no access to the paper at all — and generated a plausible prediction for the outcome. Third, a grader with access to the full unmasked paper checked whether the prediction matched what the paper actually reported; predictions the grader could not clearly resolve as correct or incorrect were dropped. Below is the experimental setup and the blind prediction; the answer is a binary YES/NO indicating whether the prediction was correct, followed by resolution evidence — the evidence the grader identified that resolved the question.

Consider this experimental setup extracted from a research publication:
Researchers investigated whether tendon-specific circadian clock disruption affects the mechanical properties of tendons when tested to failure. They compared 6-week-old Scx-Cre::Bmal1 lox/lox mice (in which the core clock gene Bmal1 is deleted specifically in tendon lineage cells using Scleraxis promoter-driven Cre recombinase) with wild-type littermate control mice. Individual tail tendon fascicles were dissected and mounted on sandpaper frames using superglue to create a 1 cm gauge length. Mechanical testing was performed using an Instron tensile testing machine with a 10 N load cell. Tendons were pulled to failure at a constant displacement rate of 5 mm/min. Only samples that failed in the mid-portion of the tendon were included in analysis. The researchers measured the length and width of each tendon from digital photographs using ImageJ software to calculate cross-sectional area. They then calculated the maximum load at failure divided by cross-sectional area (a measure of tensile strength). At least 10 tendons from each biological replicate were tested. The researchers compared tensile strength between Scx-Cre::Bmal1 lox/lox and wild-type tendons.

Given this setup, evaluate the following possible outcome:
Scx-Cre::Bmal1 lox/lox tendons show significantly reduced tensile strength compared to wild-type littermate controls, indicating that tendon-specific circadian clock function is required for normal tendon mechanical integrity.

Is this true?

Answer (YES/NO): YES